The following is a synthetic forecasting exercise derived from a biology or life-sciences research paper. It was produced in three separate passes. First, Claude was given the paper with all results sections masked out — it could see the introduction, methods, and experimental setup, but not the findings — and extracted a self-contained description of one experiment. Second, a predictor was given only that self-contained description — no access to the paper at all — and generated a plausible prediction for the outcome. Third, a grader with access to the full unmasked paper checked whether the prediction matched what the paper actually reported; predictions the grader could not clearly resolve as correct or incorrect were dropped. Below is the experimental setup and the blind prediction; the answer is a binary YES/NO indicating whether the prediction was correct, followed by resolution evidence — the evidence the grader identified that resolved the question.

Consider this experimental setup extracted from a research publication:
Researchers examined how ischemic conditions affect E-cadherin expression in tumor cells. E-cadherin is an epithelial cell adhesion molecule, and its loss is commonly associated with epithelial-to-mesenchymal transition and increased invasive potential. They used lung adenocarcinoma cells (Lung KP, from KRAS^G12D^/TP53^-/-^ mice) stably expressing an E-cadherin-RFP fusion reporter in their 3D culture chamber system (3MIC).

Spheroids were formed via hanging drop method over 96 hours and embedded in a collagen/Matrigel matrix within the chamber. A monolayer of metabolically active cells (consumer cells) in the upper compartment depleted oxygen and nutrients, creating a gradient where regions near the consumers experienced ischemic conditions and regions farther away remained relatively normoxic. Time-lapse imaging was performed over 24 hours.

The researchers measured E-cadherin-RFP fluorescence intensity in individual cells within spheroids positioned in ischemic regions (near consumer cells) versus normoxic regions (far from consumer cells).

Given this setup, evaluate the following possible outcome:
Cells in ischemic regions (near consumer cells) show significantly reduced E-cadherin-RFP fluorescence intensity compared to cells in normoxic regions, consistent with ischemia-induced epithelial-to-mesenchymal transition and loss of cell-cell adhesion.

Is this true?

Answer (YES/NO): YES